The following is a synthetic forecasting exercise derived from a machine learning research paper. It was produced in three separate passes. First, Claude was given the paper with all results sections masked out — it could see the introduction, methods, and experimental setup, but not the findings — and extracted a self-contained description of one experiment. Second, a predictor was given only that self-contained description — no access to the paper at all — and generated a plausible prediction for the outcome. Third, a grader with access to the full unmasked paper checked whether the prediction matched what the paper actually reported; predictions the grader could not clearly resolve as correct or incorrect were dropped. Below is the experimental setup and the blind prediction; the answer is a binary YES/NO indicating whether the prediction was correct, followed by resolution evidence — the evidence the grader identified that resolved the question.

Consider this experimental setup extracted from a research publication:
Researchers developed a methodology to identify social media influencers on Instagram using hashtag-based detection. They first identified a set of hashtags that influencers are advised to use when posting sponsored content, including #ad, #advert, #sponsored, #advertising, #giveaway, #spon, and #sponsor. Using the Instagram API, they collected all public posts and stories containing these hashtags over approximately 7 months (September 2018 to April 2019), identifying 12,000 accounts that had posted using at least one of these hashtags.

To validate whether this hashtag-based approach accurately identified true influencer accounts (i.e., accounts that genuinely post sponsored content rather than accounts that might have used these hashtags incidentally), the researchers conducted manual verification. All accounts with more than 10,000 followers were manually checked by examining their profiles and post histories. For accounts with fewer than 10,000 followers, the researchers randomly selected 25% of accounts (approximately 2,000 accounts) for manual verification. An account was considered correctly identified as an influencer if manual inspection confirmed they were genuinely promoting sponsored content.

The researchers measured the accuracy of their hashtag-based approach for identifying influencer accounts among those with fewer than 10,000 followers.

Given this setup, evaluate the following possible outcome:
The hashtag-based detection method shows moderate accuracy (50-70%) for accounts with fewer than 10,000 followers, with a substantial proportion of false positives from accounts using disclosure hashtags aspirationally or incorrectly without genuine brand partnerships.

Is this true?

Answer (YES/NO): NO